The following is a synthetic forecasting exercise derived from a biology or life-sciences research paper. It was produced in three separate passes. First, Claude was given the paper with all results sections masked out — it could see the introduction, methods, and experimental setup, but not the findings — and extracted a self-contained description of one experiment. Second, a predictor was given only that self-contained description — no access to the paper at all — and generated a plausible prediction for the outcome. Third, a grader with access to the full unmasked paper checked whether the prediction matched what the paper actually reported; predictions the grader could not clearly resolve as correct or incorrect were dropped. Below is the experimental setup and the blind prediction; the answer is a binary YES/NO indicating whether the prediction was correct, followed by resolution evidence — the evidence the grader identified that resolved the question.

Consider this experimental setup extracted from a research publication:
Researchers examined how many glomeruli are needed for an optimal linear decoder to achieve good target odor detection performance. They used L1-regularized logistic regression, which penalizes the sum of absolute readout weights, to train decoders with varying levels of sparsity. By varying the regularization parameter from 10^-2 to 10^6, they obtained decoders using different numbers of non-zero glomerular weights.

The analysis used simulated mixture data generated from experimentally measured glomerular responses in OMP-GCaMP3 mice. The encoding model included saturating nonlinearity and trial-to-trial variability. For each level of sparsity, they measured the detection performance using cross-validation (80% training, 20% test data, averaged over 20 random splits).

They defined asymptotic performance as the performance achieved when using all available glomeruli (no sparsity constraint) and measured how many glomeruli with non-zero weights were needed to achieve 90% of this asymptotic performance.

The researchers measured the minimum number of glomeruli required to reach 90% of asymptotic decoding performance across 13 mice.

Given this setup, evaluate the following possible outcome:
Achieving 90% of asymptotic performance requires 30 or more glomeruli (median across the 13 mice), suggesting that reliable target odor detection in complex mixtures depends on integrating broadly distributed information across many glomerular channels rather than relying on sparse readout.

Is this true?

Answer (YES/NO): NO